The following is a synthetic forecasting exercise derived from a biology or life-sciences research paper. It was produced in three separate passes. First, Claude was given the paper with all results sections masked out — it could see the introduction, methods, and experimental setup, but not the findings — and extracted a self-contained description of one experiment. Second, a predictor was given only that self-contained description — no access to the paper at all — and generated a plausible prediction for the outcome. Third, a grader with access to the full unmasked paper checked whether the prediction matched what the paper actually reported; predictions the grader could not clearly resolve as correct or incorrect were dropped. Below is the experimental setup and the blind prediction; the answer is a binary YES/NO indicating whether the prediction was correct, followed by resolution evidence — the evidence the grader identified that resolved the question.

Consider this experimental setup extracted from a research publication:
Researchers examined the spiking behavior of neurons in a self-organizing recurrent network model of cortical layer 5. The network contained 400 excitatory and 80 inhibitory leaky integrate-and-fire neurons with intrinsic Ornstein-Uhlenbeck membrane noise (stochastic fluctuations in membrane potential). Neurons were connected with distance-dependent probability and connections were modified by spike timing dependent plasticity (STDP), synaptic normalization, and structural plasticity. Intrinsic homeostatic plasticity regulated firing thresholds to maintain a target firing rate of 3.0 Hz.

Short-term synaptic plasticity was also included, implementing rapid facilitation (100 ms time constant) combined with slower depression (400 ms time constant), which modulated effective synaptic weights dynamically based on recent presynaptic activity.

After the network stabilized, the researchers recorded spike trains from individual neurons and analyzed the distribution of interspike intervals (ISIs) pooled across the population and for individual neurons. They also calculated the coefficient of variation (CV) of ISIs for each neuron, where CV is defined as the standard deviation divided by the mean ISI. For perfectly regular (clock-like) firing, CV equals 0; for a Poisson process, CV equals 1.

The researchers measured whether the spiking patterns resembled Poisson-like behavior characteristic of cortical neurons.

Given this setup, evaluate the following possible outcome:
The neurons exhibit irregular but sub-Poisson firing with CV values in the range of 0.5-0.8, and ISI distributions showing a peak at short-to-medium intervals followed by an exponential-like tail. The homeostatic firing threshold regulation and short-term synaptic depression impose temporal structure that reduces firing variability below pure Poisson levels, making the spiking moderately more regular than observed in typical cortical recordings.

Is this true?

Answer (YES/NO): NO